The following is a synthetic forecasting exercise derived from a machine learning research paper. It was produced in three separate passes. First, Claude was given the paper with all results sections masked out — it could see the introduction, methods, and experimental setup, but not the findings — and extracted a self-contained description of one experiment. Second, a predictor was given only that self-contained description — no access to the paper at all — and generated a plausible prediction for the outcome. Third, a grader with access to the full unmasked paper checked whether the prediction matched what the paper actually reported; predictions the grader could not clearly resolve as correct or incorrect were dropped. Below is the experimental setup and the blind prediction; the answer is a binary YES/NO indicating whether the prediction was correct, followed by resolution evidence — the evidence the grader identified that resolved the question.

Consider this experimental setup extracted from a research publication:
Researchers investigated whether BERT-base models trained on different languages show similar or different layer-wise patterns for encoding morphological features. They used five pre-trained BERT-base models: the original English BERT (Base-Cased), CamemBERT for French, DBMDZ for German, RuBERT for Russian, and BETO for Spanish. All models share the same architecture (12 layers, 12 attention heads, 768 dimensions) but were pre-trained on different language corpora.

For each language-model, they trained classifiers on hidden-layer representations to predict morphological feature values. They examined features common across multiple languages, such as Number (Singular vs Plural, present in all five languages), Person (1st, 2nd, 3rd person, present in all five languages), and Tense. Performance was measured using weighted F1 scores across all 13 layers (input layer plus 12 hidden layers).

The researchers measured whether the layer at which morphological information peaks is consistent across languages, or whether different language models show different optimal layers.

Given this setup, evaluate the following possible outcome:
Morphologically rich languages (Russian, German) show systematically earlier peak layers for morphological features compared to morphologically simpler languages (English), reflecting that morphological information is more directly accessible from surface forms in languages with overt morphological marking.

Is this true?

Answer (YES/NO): NO